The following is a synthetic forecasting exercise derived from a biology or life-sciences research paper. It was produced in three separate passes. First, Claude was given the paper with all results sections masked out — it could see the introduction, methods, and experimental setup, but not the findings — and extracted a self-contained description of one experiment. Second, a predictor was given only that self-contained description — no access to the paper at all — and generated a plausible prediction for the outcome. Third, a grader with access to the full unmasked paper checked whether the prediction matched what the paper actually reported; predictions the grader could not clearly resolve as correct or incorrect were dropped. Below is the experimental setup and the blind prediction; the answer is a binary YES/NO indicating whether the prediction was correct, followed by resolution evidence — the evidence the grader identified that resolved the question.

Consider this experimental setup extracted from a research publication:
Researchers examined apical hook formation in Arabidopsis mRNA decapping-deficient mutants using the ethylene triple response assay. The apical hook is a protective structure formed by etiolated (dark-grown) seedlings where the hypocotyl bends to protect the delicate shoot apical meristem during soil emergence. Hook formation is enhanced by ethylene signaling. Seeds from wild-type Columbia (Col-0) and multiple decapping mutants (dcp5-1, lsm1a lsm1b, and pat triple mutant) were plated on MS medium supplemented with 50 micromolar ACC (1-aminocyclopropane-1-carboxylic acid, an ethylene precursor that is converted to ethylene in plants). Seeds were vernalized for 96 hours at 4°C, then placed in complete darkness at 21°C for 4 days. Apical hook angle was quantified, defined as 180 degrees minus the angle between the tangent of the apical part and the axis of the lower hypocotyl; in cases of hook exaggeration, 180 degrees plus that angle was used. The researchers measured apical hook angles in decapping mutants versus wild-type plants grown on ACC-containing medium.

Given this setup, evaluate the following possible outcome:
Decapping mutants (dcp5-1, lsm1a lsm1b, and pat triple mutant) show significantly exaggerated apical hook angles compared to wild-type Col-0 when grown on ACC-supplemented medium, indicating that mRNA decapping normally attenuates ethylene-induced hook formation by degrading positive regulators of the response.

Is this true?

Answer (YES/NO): NO